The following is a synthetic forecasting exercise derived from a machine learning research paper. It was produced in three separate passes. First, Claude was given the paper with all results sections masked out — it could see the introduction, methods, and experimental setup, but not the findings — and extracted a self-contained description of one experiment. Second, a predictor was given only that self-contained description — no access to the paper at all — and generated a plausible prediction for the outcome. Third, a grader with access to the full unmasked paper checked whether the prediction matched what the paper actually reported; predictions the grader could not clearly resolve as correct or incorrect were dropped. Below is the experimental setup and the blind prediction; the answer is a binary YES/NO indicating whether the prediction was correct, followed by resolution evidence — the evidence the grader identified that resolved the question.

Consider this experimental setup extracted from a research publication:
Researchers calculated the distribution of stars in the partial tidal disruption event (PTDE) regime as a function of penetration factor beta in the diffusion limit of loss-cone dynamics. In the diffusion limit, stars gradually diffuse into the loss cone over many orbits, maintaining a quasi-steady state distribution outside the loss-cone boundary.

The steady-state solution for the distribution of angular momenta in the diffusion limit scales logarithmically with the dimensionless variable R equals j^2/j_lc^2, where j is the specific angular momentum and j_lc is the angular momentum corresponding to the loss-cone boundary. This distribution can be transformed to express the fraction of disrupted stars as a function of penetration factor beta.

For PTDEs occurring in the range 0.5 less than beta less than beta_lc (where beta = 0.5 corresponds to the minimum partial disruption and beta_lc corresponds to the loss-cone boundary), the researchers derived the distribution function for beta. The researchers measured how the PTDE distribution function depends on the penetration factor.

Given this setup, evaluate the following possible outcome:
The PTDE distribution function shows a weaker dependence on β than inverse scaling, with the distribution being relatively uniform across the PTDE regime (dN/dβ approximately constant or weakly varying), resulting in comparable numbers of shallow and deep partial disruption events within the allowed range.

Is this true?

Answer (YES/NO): NO